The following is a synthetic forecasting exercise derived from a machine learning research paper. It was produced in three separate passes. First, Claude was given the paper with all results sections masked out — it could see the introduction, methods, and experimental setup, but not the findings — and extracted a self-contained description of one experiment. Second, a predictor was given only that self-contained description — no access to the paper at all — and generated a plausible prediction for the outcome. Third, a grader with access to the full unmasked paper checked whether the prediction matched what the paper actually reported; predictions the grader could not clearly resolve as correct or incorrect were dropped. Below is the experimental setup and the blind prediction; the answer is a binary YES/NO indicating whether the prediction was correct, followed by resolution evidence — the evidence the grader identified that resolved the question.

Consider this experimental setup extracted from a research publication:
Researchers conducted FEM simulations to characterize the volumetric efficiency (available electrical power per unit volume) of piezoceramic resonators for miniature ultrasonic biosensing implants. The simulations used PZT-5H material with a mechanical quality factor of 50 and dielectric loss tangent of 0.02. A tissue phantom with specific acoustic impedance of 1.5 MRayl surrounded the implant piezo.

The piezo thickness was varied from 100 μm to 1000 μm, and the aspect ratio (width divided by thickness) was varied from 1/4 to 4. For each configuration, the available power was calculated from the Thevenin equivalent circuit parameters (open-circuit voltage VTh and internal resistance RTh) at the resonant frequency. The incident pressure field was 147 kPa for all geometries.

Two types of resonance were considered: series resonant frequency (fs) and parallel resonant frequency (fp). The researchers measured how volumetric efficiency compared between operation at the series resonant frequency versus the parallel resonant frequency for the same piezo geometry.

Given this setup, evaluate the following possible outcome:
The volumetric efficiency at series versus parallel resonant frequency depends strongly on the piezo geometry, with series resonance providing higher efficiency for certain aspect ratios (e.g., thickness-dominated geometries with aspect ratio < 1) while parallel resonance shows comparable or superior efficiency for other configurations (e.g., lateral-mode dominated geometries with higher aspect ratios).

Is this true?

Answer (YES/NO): NO